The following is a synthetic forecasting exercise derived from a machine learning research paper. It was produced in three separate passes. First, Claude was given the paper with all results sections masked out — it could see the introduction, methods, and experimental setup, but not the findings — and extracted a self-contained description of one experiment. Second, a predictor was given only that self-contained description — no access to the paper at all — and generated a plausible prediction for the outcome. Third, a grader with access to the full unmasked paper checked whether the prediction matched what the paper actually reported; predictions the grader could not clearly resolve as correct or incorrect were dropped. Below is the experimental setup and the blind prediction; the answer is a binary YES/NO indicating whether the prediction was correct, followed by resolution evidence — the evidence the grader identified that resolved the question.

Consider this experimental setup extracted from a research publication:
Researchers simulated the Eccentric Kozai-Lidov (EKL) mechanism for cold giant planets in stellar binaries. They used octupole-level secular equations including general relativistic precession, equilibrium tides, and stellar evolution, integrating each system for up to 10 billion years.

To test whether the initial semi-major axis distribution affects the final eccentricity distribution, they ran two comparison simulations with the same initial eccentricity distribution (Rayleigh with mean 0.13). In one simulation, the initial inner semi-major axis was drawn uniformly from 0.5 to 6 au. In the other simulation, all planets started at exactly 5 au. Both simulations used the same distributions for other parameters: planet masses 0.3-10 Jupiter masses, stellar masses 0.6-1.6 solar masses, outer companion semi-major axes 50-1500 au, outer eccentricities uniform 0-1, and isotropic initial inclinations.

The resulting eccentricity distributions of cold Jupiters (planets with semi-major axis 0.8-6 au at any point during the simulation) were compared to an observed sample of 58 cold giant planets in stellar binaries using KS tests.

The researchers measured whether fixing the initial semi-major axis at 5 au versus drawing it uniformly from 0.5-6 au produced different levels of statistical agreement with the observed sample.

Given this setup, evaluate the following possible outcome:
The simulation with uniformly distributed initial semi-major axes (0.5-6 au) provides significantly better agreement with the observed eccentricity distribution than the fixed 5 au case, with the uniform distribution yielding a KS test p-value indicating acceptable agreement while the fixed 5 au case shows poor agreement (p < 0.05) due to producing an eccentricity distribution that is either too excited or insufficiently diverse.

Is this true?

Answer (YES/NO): NO